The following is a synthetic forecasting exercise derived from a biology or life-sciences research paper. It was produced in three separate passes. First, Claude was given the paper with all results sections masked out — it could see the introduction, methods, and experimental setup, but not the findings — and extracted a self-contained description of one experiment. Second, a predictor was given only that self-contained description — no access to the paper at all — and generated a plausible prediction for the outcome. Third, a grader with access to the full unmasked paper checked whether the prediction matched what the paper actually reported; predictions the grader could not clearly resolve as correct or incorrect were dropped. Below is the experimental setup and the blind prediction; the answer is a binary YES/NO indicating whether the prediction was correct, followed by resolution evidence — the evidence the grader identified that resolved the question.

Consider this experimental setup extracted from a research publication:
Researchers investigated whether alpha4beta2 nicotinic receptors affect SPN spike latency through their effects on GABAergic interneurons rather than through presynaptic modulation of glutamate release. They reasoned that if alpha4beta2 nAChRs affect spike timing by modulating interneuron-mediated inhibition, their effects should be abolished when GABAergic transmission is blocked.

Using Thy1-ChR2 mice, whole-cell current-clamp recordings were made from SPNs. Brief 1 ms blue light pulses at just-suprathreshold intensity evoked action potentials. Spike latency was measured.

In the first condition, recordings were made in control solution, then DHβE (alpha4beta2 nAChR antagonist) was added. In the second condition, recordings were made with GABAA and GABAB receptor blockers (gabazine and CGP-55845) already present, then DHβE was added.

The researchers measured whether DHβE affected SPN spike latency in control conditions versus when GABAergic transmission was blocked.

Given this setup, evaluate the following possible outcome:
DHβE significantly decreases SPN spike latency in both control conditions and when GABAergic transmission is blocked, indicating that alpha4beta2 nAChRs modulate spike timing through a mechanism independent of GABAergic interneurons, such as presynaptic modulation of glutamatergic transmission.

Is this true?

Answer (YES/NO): NO